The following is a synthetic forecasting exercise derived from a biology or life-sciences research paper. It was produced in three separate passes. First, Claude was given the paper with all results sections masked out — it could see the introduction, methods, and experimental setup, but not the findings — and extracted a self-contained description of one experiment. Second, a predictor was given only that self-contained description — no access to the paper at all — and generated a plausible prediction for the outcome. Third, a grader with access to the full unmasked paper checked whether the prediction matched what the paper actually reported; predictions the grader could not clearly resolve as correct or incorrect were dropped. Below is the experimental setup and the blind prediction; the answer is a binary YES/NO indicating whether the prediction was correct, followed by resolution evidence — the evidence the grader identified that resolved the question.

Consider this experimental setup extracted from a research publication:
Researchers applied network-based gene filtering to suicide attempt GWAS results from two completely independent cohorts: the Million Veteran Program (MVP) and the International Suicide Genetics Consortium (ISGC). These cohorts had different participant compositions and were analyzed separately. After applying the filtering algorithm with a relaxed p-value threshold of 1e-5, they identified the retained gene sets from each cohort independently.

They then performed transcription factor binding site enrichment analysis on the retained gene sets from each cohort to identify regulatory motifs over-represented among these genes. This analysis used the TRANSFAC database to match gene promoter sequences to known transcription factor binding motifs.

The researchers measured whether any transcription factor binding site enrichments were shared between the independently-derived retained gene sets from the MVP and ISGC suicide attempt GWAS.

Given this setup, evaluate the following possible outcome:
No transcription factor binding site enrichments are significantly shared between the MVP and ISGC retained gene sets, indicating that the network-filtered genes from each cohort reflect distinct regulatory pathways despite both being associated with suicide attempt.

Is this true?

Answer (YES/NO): NO